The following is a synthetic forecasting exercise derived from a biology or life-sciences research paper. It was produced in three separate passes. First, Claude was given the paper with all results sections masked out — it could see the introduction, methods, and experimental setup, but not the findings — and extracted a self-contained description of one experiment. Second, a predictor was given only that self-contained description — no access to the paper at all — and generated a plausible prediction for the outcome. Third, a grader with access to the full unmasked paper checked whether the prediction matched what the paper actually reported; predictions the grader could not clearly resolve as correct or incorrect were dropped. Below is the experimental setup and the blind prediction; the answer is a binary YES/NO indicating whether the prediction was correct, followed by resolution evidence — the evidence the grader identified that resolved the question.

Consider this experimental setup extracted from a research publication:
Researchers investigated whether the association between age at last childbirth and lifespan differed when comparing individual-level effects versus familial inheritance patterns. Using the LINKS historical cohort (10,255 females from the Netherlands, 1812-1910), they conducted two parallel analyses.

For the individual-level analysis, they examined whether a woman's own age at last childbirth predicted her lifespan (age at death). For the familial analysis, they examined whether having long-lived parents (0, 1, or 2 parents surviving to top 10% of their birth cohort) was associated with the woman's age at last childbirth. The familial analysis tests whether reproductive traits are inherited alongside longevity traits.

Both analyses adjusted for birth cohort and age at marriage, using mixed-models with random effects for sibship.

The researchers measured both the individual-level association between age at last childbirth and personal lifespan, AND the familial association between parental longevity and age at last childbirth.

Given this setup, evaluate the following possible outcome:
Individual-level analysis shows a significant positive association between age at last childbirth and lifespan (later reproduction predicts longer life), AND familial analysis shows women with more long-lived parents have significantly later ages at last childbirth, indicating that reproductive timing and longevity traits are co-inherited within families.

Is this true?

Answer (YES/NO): NO